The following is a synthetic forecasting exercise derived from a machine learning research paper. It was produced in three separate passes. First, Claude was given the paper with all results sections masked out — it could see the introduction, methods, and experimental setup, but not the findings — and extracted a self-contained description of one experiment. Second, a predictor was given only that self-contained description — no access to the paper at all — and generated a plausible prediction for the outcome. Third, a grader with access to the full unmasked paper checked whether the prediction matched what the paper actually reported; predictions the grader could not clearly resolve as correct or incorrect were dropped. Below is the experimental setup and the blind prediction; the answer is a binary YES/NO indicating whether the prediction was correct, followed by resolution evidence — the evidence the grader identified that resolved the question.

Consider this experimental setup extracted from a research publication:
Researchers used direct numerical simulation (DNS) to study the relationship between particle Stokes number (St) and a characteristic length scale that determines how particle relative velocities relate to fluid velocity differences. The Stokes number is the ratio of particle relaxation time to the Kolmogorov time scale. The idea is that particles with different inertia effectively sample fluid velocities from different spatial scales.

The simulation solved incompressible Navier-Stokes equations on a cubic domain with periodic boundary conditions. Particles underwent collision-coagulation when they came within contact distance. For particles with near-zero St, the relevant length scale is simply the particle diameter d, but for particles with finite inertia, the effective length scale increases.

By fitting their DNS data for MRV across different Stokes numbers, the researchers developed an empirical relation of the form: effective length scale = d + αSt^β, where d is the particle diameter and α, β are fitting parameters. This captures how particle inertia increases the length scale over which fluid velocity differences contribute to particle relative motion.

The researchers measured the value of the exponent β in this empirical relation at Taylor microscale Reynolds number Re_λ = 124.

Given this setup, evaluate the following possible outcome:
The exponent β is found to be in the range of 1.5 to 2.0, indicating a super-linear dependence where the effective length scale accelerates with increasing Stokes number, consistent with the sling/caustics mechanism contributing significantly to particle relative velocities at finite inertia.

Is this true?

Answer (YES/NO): YES